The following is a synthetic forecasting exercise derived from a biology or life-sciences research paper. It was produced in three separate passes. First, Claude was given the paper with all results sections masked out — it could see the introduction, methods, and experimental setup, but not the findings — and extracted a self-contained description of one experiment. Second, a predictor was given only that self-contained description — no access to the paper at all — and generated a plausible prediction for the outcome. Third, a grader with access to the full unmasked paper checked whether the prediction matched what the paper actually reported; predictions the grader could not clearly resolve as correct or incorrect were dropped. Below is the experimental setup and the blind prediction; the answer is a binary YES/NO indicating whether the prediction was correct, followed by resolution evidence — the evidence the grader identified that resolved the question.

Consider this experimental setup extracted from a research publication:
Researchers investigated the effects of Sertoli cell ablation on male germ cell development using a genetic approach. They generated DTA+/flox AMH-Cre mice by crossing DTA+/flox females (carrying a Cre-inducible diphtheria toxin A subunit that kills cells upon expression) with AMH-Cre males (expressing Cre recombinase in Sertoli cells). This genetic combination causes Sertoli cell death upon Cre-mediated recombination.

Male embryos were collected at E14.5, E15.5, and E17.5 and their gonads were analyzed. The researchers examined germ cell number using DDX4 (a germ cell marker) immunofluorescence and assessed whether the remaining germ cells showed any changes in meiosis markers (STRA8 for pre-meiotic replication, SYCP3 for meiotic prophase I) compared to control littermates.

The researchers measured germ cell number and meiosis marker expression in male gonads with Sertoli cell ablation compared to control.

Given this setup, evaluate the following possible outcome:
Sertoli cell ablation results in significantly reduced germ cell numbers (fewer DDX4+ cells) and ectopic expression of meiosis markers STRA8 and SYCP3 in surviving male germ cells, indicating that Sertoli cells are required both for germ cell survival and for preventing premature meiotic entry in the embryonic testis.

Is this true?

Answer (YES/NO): NO